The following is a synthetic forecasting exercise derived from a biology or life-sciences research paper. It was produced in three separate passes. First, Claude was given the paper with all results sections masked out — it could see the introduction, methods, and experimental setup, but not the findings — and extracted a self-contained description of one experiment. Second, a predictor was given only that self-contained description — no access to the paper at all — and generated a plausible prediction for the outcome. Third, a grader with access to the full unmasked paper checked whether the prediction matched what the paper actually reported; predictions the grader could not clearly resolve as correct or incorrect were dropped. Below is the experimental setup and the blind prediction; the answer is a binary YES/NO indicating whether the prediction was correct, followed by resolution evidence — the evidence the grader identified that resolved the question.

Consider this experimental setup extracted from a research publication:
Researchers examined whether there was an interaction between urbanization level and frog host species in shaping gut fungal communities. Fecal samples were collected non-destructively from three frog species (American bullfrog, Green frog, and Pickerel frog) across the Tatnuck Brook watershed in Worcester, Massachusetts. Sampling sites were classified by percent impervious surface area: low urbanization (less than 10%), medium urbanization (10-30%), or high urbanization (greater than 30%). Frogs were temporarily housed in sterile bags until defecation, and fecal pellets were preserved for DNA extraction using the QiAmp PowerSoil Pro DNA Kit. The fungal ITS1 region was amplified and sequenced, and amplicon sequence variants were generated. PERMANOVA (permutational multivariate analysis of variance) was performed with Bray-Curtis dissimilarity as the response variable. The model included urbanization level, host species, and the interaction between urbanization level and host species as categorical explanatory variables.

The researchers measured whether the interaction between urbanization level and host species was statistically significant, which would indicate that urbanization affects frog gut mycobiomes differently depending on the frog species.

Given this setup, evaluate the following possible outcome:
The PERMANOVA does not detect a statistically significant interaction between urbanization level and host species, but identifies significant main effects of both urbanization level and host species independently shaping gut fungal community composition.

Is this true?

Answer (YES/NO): YES